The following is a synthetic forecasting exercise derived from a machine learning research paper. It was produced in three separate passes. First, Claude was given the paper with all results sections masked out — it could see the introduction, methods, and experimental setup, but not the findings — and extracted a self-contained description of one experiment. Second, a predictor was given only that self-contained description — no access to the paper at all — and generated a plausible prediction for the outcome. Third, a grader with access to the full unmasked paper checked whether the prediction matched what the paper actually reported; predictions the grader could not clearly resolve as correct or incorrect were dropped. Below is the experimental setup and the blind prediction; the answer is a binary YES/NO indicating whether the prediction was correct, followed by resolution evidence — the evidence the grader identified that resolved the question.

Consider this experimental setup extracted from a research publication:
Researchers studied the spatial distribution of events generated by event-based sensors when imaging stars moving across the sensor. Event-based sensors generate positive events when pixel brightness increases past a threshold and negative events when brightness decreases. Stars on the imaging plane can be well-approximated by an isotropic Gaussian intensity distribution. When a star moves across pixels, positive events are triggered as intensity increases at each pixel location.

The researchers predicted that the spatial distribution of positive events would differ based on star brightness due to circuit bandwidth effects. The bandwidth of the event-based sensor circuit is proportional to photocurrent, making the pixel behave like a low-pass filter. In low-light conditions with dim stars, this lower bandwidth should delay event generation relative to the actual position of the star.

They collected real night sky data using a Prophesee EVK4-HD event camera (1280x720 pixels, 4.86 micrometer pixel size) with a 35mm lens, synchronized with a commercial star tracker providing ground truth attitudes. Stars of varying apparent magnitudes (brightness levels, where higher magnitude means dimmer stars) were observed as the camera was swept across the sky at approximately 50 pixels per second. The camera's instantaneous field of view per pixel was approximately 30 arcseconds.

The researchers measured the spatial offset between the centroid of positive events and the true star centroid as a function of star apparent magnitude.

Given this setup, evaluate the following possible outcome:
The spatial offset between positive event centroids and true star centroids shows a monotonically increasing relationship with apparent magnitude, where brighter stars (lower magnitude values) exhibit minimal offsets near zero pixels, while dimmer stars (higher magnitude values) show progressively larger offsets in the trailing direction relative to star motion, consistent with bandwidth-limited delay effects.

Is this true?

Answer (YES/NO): NO